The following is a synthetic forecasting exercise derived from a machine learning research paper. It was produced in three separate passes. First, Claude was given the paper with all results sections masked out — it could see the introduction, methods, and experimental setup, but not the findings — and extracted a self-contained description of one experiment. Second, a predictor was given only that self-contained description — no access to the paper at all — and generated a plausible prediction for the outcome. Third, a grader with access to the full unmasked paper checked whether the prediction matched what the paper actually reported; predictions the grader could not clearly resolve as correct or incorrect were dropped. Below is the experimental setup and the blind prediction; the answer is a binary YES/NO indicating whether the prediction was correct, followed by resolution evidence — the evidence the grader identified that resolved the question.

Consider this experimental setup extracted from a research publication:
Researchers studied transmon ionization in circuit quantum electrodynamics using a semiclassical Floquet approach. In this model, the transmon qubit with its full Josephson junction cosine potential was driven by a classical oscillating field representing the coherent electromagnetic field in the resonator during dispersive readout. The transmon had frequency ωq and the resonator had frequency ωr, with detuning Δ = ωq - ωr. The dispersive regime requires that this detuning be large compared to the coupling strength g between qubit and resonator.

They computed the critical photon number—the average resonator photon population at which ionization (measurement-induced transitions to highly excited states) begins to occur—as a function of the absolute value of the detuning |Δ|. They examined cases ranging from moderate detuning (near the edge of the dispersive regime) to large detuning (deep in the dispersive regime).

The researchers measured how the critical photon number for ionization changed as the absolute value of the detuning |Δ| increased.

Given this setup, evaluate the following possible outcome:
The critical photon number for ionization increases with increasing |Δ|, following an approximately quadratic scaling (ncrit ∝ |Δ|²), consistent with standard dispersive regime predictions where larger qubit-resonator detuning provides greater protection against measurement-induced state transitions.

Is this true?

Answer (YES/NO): NO